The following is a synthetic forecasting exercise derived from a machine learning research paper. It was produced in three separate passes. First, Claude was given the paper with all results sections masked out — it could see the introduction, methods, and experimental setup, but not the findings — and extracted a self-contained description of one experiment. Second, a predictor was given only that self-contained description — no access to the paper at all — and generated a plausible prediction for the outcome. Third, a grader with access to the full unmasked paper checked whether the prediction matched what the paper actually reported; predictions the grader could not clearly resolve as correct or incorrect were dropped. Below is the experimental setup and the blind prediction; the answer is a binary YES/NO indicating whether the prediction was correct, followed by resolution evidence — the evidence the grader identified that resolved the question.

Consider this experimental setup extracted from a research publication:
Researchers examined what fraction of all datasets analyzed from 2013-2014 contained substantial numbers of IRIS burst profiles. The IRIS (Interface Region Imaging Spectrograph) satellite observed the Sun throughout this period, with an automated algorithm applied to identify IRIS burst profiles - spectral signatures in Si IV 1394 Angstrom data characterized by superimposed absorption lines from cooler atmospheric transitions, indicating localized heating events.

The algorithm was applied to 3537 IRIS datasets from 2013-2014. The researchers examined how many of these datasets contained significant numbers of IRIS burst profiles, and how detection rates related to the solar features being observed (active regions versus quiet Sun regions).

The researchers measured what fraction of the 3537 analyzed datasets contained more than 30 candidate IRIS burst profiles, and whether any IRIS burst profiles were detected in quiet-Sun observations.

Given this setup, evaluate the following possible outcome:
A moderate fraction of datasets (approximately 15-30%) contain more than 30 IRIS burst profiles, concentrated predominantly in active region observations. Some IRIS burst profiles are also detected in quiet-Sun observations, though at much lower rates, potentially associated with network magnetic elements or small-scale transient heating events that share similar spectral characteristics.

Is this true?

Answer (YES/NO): NO